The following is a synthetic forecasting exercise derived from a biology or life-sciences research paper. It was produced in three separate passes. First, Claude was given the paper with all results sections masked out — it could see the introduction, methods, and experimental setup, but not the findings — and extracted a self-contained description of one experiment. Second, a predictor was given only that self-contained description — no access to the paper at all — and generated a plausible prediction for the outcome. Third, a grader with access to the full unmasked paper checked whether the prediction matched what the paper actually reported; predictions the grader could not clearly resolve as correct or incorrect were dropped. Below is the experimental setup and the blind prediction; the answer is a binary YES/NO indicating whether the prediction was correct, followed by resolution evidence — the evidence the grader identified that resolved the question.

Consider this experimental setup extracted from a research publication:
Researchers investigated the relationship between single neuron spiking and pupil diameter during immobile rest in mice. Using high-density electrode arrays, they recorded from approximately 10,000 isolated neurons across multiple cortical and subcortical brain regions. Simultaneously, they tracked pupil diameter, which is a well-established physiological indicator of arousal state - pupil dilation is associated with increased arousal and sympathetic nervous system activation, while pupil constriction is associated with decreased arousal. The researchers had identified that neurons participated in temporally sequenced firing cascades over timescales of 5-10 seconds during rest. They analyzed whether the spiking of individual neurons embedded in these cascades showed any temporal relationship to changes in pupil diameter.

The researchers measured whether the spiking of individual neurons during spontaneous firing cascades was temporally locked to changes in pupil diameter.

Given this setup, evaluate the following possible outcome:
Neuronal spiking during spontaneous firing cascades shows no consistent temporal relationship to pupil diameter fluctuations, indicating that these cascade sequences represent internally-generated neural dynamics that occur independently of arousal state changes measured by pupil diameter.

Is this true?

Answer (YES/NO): NO